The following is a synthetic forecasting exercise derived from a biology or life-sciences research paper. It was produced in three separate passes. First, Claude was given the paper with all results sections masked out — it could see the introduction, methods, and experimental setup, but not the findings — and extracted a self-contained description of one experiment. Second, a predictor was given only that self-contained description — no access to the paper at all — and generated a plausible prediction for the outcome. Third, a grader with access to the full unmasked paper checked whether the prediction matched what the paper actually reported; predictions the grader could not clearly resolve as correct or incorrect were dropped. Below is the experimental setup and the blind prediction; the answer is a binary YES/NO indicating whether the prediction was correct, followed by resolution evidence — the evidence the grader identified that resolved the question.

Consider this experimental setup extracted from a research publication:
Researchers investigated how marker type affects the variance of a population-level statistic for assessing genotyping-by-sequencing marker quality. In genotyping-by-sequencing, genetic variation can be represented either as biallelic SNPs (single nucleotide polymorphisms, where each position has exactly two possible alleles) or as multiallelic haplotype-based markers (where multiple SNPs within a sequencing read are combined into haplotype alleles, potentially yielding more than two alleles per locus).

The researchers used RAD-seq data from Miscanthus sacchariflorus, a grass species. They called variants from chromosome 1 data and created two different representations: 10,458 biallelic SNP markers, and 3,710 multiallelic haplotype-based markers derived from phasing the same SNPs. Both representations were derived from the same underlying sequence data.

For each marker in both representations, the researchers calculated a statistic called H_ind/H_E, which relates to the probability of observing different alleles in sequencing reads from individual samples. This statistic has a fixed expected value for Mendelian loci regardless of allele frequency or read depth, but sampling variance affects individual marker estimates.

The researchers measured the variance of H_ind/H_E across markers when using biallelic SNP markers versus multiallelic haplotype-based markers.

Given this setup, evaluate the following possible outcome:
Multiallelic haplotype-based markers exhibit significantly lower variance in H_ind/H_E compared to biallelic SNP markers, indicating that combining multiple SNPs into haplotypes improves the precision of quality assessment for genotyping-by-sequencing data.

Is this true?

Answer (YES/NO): YES